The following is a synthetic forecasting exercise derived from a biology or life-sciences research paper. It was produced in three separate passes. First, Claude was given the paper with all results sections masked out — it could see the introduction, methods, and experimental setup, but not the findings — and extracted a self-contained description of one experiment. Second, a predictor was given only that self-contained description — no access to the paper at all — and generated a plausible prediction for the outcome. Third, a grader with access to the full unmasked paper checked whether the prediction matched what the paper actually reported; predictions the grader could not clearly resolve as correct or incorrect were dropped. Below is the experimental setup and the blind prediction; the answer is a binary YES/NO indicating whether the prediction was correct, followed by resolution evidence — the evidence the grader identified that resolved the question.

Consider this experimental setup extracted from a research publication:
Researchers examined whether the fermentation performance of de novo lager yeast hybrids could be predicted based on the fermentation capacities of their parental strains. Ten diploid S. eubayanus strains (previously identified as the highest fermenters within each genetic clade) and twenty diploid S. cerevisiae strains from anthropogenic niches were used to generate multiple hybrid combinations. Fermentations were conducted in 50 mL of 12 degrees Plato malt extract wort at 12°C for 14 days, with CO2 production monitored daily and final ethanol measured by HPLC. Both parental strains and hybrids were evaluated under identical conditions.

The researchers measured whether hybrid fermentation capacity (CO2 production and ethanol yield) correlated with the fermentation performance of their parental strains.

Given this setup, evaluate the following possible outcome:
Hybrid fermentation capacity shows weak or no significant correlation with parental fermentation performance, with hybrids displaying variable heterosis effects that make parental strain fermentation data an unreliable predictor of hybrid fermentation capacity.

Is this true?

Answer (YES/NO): NO